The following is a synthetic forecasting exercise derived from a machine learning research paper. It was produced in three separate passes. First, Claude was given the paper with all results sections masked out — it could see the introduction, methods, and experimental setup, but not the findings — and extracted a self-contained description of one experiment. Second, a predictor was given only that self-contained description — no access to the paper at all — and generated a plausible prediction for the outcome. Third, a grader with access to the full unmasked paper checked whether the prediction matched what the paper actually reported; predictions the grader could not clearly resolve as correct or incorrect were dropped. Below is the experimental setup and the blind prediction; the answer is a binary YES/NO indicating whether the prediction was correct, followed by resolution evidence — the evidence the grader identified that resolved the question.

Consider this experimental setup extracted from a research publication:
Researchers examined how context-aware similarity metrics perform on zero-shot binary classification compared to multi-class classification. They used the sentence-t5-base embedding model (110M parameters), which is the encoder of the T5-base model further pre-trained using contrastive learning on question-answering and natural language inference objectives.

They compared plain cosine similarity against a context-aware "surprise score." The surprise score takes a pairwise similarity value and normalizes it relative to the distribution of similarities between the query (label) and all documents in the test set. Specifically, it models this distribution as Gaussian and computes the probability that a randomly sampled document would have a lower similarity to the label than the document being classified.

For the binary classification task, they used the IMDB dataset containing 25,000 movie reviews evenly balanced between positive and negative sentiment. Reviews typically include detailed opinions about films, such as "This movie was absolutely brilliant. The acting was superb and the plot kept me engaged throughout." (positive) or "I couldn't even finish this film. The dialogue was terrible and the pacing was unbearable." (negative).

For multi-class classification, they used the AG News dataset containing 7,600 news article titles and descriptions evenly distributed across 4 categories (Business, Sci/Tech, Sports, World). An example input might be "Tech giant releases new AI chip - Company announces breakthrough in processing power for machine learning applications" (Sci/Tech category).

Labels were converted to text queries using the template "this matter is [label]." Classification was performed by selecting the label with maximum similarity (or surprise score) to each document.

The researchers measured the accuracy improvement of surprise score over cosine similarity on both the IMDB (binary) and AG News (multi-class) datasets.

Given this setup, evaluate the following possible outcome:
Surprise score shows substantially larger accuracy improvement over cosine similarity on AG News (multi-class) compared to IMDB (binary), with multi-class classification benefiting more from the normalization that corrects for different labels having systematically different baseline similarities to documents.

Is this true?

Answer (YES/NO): NO